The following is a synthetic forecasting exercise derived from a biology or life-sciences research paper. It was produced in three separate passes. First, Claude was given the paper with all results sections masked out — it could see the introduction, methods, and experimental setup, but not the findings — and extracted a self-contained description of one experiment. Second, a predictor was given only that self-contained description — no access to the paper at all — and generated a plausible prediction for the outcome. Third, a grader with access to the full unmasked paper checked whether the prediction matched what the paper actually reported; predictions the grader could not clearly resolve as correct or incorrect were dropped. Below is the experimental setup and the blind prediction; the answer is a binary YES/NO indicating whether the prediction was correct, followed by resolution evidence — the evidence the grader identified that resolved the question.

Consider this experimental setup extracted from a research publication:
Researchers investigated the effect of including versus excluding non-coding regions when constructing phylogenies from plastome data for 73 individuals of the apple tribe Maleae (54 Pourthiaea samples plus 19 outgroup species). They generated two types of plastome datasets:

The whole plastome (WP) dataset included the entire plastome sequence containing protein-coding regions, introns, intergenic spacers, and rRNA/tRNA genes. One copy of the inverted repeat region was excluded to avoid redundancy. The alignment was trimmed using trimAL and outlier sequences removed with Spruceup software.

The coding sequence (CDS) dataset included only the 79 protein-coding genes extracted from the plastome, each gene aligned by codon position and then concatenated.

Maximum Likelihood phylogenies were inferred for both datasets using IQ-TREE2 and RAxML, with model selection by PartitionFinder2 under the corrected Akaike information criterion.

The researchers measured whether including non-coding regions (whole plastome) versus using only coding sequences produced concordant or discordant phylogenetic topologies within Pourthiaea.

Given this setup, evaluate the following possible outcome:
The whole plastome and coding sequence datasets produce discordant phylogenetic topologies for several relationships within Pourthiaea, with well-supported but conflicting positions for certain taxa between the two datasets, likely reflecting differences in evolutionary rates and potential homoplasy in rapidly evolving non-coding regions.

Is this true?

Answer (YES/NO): NO